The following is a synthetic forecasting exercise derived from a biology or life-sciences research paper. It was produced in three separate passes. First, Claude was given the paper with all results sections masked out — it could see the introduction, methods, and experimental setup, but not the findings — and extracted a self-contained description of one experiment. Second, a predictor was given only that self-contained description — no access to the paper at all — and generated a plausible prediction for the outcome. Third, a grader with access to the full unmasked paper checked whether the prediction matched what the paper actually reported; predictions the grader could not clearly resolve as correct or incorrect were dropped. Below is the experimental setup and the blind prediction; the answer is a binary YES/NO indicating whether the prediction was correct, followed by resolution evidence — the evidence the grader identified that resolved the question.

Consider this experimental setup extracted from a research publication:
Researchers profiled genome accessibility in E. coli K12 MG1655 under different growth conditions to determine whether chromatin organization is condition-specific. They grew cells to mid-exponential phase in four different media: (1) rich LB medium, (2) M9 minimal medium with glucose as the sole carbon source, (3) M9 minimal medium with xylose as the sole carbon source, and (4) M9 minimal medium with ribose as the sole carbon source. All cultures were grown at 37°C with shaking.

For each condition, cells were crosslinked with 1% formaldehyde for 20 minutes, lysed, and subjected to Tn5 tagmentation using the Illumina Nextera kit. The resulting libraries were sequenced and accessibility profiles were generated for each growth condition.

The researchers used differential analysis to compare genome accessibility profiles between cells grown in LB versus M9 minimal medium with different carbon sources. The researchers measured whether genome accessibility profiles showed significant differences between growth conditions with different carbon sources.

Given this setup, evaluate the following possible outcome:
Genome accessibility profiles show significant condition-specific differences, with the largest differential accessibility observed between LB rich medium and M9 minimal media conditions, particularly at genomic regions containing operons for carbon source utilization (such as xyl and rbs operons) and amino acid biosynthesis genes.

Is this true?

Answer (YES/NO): NO